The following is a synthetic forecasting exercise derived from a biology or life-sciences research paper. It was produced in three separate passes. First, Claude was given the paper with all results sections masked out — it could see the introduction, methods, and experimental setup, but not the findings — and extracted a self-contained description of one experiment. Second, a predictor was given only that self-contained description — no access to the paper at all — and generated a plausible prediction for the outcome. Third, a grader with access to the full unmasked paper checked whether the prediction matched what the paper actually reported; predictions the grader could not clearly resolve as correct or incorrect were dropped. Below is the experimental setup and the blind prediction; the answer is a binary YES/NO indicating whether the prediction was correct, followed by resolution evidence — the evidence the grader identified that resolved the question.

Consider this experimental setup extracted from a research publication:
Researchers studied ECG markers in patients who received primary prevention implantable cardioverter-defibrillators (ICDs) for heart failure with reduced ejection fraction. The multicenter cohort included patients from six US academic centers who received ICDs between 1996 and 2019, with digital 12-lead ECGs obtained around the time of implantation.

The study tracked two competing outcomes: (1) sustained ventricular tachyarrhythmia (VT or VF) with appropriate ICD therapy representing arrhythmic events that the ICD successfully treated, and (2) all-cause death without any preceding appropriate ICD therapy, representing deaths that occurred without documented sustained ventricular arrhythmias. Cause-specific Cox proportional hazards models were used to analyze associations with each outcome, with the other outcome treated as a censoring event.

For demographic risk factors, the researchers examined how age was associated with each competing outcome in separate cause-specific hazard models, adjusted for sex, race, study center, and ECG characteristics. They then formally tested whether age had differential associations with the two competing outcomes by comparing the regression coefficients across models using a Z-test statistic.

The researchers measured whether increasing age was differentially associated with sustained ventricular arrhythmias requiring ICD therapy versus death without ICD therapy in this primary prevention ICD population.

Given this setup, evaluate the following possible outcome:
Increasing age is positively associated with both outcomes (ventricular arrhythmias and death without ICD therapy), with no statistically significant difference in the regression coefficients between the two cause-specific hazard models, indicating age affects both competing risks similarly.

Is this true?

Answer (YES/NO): NO